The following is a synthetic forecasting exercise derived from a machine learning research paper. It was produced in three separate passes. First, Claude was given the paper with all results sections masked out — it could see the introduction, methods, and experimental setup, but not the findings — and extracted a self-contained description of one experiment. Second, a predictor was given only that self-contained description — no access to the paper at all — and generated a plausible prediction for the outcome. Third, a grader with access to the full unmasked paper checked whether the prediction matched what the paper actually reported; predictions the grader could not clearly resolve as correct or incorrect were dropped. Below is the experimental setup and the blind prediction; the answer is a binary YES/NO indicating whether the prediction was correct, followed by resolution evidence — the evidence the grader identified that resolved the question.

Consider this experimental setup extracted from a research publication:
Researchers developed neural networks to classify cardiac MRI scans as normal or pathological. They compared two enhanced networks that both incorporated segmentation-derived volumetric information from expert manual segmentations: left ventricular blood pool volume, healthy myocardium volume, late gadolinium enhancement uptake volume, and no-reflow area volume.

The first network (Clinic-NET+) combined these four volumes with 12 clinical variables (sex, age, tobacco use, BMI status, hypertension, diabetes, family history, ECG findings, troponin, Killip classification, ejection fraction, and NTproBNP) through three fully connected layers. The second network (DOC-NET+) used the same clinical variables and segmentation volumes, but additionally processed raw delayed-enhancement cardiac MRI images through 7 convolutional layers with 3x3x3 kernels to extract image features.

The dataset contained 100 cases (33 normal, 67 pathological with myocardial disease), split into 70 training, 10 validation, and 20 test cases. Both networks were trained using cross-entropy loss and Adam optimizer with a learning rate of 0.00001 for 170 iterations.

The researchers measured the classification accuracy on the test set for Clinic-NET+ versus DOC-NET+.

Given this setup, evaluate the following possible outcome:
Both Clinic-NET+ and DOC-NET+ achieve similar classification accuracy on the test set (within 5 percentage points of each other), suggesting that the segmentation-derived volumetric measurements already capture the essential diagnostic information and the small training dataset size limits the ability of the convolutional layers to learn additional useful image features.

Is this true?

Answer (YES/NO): YES